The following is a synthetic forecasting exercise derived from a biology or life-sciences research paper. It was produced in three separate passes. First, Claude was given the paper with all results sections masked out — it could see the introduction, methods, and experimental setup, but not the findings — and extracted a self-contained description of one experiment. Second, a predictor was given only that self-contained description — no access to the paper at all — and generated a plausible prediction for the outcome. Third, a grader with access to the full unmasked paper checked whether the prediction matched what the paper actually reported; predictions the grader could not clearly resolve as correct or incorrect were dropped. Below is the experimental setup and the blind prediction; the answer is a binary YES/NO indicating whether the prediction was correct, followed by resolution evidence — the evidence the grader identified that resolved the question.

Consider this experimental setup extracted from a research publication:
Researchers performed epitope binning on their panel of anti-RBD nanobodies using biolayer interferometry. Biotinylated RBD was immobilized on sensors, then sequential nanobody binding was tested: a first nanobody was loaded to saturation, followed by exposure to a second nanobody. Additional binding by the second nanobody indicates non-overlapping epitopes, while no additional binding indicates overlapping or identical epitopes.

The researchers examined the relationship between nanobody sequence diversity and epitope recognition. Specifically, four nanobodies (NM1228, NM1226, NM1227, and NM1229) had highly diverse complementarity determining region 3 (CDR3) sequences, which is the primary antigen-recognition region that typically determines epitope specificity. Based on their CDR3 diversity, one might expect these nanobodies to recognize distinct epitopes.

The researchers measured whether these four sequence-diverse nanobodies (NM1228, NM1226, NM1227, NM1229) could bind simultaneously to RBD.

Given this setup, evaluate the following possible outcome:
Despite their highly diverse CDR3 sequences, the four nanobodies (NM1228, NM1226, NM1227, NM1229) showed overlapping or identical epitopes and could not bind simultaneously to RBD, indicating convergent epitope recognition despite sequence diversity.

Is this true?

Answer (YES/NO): YES